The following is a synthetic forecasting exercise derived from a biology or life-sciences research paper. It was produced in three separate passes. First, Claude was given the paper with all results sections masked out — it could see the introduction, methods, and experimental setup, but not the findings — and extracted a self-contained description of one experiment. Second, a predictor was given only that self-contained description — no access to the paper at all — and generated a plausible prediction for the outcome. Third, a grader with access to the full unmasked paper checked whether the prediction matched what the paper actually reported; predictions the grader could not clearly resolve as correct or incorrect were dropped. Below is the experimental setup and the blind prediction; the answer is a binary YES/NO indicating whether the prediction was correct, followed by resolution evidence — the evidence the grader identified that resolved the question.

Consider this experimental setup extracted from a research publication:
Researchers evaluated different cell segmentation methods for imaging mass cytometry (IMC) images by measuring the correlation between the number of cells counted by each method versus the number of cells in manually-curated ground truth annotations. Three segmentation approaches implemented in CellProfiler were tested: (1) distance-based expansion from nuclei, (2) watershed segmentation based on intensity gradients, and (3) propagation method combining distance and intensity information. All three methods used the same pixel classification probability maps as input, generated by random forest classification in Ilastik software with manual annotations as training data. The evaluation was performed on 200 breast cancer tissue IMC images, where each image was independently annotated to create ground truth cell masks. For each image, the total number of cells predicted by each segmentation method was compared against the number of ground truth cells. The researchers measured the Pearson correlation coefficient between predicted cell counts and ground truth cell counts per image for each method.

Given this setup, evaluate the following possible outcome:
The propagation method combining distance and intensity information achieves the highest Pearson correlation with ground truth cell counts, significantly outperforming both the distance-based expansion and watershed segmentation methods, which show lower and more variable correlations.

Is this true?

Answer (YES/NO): NO